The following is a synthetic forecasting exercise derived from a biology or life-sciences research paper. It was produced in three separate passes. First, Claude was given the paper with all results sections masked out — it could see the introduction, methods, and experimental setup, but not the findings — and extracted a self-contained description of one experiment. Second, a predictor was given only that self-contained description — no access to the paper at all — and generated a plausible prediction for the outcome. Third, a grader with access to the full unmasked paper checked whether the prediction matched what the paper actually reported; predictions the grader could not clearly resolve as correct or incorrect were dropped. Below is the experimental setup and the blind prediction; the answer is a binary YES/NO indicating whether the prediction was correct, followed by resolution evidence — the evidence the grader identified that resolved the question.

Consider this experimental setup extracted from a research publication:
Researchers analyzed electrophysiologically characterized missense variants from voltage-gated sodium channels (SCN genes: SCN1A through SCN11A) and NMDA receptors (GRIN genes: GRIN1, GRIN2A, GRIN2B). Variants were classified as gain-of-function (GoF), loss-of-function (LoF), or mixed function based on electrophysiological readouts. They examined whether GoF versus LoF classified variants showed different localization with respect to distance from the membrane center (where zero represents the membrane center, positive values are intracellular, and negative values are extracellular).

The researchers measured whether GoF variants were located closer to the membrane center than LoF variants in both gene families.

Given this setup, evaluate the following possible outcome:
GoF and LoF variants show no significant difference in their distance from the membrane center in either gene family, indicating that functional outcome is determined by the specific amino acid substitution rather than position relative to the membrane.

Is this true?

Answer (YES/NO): NO